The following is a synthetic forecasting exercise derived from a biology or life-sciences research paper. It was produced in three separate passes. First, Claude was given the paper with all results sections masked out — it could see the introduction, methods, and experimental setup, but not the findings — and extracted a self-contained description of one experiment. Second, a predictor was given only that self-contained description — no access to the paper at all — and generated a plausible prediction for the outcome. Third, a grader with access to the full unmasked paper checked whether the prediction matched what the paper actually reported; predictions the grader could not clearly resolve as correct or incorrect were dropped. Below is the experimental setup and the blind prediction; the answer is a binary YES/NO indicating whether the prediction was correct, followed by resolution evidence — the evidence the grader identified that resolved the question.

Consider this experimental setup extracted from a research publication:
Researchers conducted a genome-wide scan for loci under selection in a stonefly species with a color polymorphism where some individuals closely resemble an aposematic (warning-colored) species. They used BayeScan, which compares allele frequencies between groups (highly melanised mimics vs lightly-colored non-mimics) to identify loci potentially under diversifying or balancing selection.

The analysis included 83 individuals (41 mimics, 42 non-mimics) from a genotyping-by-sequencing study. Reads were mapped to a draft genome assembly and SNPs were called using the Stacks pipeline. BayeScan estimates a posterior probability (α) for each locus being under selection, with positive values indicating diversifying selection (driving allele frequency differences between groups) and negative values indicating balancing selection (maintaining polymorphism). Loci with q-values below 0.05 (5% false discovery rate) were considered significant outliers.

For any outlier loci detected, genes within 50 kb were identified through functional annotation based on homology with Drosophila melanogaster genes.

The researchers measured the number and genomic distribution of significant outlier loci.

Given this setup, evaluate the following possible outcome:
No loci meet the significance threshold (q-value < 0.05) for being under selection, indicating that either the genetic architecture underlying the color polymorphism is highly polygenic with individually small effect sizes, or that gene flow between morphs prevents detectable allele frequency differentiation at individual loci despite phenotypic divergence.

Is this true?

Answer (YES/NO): NO